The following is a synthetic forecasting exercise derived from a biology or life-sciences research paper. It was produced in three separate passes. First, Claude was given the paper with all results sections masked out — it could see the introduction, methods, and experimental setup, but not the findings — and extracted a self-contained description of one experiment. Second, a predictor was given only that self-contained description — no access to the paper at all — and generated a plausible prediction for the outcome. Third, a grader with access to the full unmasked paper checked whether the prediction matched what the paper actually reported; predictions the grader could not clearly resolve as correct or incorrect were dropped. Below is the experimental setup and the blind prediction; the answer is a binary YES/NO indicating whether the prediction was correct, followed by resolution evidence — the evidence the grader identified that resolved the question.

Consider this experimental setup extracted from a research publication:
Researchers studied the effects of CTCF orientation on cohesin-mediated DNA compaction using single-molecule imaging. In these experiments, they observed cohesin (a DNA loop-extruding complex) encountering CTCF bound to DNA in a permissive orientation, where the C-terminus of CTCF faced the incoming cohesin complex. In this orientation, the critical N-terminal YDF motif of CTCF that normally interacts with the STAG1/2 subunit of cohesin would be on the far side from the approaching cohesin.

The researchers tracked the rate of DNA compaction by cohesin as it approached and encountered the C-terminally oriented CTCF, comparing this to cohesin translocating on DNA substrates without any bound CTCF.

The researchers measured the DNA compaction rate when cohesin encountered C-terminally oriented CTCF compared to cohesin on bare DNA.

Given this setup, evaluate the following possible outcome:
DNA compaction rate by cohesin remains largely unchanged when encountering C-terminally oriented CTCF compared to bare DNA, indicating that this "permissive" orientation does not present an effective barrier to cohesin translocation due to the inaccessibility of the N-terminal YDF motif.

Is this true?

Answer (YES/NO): NO